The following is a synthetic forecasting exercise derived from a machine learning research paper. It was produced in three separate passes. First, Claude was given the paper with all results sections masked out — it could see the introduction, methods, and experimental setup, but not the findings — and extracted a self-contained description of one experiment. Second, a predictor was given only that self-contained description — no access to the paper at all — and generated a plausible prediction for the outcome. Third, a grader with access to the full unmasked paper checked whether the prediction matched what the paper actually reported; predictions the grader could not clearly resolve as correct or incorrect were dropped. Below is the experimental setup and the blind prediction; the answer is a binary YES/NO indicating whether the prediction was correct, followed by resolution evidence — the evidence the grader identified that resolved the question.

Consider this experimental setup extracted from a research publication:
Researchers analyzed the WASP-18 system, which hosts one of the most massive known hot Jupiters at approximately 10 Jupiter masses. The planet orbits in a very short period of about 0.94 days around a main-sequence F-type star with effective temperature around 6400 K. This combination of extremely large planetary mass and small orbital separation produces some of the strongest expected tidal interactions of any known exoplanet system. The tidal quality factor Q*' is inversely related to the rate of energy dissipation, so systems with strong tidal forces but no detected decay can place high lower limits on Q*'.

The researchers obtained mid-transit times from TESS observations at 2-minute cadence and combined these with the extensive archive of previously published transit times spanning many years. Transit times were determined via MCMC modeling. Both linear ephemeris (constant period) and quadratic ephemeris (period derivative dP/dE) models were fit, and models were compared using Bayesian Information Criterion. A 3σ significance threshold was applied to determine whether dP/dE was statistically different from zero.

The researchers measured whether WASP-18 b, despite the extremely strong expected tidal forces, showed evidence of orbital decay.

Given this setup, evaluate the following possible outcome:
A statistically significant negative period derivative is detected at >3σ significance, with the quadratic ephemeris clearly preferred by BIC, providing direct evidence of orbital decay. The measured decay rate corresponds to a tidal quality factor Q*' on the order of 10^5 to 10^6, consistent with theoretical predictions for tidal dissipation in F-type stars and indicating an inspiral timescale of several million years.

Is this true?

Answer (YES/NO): NO